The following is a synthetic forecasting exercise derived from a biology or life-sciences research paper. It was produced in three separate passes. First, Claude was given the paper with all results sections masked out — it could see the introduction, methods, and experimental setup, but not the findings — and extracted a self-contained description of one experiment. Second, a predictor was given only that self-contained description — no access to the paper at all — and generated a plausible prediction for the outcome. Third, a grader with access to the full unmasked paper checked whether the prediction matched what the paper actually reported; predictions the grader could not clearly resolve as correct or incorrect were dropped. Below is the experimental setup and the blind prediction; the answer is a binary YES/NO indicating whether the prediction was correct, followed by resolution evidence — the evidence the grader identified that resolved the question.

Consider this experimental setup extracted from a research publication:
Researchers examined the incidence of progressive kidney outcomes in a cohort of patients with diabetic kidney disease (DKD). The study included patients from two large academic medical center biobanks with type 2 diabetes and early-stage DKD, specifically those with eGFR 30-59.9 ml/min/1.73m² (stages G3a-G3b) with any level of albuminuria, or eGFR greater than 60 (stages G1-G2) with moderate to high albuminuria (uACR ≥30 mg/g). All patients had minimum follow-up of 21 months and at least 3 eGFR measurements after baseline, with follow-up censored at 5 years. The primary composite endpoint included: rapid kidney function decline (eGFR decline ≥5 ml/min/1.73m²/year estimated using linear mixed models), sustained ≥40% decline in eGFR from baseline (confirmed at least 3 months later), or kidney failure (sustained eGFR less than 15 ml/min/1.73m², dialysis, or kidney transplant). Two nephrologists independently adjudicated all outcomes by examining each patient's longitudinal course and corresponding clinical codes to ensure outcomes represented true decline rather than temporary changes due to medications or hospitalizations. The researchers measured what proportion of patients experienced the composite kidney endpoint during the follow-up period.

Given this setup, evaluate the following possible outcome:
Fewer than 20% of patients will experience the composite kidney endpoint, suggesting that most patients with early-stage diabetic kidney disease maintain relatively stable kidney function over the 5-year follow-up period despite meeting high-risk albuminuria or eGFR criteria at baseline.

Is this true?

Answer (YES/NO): NO